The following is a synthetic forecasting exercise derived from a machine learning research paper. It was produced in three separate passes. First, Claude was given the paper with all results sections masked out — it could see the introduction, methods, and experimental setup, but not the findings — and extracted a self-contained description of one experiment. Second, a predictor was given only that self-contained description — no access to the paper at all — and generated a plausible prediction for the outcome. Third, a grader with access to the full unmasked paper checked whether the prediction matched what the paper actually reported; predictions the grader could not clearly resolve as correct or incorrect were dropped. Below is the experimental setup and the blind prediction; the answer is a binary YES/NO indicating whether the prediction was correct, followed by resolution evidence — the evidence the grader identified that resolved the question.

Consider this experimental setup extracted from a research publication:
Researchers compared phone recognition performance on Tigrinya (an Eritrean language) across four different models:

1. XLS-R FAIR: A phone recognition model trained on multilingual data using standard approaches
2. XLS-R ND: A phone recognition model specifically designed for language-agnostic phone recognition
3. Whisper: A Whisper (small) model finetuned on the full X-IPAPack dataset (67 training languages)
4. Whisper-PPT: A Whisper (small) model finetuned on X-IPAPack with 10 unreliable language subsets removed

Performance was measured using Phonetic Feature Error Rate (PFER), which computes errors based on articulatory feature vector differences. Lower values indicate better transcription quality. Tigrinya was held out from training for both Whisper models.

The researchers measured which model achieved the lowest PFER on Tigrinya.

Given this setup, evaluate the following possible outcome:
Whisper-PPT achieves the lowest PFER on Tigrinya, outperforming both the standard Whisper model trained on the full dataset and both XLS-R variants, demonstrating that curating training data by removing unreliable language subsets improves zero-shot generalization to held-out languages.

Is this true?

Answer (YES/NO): YES